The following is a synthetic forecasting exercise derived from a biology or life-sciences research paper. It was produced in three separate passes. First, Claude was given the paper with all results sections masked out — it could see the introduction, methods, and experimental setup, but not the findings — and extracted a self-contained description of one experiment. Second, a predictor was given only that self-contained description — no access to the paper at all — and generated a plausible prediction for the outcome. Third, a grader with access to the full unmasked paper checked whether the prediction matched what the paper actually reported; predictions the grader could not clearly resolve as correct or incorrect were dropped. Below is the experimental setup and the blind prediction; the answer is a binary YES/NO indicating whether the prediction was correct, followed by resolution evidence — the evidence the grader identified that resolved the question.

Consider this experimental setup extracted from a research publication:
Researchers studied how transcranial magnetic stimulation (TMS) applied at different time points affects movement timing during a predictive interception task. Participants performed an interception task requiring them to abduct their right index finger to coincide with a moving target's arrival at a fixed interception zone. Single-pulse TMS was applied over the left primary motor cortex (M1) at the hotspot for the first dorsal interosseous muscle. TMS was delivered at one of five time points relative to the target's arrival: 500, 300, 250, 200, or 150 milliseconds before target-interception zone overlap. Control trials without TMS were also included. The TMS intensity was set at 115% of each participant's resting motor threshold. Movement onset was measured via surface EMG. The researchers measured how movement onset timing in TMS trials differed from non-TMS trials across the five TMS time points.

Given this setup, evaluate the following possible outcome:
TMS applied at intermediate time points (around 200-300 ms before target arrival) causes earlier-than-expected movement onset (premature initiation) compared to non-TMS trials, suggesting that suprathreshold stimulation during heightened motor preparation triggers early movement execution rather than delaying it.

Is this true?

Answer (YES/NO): NO